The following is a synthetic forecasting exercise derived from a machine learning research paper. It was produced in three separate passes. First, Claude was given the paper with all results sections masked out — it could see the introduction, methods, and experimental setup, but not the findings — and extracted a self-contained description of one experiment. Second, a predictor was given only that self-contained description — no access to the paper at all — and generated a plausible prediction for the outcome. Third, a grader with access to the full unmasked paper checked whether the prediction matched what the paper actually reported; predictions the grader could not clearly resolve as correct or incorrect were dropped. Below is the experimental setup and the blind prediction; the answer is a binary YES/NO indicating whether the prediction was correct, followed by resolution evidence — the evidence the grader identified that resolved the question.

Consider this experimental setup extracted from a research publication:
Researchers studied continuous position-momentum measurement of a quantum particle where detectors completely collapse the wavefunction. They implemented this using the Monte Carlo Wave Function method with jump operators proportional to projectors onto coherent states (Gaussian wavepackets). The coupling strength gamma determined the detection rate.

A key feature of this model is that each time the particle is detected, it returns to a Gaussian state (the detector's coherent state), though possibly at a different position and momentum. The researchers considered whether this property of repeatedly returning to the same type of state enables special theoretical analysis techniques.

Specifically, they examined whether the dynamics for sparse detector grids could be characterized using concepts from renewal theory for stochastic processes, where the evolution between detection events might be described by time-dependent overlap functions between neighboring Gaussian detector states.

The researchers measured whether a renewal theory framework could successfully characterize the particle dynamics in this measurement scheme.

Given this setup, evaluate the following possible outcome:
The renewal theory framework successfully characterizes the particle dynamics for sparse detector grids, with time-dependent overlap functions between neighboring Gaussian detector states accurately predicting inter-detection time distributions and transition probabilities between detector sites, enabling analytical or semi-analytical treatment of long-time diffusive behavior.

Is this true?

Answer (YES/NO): NO